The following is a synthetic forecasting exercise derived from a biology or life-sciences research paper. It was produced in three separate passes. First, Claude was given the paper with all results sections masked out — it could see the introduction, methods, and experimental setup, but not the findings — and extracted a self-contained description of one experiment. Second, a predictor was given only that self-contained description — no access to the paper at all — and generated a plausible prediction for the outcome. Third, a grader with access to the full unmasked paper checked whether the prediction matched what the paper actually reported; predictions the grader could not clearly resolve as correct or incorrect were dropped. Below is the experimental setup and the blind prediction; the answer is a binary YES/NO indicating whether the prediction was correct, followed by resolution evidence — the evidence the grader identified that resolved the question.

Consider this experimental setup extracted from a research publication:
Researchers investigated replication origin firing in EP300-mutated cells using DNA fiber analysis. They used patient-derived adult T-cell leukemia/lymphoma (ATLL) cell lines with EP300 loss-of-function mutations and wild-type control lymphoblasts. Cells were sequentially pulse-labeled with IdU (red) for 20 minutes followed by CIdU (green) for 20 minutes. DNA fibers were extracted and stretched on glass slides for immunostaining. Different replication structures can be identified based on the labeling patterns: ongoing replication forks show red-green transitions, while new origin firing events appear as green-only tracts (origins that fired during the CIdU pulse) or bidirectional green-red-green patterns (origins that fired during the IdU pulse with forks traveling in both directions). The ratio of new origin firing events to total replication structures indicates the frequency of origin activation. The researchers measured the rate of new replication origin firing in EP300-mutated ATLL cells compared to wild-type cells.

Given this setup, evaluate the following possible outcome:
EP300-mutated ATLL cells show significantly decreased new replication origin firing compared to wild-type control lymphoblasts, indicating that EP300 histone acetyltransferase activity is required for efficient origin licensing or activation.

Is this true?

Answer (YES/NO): NO